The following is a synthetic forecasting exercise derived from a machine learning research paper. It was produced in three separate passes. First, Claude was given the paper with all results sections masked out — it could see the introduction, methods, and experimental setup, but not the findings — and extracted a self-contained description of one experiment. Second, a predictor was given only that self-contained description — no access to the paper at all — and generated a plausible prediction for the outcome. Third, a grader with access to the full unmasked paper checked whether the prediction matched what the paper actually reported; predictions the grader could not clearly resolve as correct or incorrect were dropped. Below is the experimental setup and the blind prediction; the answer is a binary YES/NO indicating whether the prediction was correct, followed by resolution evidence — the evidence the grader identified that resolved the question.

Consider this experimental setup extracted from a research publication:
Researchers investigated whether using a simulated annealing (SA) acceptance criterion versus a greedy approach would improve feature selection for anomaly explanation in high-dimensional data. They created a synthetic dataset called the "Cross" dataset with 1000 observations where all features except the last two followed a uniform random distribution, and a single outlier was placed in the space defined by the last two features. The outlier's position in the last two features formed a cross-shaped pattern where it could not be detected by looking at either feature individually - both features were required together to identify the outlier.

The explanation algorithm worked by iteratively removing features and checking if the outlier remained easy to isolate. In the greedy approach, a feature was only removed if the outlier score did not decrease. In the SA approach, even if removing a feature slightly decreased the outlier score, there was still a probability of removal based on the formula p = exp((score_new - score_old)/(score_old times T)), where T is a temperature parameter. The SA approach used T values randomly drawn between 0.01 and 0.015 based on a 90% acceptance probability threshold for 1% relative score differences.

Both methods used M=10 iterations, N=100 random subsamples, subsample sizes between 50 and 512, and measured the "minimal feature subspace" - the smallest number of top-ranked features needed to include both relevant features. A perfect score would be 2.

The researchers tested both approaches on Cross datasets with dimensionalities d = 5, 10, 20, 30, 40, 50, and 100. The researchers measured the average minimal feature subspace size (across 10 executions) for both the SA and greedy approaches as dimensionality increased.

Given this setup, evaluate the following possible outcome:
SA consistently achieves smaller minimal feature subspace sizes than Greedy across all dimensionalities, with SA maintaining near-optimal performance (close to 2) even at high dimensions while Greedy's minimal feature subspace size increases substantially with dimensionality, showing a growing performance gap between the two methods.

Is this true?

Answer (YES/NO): NO